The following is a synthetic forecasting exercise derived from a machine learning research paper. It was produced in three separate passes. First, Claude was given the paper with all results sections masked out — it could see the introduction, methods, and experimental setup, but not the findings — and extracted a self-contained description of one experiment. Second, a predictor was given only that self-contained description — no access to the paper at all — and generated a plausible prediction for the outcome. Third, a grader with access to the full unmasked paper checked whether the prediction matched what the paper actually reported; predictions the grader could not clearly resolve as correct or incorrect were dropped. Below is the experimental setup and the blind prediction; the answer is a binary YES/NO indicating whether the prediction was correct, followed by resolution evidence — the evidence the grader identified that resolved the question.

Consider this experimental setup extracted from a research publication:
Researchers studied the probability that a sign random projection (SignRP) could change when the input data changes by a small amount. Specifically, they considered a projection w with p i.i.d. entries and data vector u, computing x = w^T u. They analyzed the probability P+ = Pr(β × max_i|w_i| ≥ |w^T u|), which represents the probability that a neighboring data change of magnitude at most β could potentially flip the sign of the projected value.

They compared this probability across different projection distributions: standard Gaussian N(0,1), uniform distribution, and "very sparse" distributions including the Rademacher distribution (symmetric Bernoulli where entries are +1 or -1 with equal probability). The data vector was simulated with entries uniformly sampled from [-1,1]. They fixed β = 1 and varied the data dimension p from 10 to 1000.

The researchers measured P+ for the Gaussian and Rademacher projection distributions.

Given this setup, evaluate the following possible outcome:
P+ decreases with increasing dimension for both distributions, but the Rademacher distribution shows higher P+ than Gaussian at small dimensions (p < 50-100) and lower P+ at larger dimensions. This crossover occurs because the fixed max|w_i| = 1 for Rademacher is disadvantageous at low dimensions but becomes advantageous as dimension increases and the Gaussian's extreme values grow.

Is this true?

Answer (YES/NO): NO